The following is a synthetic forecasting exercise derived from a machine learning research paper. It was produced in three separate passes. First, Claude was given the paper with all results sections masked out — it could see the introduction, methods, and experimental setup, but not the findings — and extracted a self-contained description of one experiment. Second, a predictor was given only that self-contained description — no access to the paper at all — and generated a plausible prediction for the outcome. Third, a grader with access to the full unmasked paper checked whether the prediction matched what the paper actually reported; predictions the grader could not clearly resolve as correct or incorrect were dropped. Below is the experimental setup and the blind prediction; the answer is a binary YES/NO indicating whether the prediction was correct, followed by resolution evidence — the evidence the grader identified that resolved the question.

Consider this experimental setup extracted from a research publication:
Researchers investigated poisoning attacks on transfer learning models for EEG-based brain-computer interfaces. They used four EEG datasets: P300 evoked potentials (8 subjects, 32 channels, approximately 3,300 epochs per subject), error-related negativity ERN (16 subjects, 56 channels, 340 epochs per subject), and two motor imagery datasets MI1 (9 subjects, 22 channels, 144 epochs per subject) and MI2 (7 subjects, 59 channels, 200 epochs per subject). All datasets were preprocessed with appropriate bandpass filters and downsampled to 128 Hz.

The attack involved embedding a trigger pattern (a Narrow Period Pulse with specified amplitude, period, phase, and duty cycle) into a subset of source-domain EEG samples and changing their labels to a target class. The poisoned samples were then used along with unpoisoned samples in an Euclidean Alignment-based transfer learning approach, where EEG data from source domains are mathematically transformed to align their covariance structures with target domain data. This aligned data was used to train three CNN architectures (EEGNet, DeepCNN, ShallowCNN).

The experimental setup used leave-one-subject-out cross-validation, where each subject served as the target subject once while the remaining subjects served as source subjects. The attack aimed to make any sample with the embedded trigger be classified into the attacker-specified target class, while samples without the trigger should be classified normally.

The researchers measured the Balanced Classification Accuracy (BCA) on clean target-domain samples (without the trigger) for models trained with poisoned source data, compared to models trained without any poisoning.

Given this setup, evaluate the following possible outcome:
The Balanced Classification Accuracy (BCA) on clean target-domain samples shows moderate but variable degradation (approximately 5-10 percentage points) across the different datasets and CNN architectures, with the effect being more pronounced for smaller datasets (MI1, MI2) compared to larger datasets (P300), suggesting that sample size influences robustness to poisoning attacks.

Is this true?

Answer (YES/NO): NO